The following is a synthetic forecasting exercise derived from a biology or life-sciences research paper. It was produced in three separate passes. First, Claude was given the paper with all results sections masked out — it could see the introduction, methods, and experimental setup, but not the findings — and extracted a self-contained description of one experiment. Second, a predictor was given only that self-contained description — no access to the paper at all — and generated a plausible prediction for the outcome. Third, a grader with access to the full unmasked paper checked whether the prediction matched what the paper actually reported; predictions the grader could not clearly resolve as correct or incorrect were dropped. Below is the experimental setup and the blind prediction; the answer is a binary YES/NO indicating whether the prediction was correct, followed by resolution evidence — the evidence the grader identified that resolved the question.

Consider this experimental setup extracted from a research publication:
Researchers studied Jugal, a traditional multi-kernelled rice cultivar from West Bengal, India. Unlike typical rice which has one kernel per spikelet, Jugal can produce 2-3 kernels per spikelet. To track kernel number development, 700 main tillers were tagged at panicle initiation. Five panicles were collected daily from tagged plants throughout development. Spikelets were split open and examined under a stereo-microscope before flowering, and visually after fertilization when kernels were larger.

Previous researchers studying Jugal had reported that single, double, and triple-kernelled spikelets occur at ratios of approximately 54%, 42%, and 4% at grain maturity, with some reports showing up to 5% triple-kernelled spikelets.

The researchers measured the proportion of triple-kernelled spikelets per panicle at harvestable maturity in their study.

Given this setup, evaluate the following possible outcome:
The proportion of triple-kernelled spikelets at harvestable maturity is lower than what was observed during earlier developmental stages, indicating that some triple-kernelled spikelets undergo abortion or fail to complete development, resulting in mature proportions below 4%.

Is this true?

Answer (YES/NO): YES